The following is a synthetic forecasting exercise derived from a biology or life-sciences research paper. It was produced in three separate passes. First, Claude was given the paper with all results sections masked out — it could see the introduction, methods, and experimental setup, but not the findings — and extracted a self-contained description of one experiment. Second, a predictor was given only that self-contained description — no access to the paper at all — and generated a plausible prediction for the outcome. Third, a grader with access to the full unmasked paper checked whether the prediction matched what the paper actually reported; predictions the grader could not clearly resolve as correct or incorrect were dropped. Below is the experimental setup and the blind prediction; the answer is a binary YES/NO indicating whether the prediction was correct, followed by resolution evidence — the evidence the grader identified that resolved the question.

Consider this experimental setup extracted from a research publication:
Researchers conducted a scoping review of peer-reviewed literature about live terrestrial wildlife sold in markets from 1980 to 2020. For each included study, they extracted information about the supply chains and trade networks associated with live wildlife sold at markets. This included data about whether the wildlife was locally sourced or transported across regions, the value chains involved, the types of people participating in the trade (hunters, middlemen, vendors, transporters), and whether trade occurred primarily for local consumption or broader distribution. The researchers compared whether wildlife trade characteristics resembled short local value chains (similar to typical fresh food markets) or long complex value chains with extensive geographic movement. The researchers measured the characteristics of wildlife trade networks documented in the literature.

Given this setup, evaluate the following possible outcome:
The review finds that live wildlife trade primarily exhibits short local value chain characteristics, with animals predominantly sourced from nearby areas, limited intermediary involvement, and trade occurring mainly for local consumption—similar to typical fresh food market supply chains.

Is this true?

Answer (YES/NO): NO